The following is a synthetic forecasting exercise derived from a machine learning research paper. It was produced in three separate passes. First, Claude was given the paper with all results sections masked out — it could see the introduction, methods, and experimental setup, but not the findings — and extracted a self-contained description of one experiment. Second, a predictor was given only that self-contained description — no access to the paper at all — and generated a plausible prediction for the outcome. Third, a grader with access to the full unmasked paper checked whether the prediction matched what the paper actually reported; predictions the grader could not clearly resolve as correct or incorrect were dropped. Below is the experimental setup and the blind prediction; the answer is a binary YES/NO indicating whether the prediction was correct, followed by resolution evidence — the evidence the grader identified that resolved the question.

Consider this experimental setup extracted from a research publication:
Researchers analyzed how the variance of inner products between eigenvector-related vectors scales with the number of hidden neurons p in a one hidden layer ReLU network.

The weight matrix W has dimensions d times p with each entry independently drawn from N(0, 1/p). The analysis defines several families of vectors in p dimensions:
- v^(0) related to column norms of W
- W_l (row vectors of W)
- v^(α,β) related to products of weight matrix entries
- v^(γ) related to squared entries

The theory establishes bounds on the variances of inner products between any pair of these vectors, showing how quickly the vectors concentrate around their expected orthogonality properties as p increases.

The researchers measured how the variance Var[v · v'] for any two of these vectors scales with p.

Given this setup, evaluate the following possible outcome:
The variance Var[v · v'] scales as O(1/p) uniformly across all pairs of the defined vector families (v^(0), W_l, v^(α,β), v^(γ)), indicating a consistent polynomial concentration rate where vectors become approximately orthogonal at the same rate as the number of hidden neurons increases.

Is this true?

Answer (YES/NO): YES